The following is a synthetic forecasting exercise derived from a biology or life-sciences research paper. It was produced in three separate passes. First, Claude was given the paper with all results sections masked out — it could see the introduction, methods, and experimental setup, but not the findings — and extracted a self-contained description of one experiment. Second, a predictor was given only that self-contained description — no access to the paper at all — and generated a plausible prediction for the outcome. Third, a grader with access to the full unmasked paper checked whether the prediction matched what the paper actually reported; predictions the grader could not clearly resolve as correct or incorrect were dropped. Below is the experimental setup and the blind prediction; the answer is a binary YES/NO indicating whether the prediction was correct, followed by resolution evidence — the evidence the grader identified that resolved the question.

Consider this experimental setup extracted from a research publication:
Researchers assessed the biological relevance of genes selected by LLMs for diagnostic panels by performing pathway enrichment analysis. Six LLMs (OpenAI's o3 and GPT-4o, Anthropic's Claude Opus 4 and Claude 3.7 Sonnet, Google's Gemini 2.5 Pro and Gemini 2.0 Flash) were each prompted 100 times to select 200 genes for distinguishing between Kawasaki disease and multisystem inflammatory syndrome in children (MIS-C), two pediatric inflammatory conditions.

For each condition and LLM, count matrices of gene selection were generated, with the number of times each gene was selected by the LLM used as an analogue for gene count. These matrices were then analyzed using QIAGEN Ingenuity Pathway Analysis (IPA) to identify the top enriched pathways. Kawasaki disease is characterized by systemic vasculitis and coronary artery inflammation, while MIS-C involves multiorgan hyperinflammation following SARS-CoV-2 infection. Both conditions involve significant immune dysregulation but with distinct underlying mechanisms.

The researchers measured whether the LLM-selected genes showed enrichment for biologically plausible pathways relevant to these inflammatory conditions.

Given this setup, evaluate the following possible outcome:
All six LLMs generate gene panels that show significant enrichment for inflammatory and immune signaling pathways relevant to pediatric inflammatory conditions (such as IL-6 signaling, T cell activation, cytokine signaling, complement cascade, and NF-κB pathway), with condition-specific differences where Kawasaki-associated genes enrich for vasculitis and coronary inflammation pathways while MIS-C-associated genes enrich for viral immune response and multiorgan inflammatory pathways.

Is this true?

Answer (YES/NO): NO